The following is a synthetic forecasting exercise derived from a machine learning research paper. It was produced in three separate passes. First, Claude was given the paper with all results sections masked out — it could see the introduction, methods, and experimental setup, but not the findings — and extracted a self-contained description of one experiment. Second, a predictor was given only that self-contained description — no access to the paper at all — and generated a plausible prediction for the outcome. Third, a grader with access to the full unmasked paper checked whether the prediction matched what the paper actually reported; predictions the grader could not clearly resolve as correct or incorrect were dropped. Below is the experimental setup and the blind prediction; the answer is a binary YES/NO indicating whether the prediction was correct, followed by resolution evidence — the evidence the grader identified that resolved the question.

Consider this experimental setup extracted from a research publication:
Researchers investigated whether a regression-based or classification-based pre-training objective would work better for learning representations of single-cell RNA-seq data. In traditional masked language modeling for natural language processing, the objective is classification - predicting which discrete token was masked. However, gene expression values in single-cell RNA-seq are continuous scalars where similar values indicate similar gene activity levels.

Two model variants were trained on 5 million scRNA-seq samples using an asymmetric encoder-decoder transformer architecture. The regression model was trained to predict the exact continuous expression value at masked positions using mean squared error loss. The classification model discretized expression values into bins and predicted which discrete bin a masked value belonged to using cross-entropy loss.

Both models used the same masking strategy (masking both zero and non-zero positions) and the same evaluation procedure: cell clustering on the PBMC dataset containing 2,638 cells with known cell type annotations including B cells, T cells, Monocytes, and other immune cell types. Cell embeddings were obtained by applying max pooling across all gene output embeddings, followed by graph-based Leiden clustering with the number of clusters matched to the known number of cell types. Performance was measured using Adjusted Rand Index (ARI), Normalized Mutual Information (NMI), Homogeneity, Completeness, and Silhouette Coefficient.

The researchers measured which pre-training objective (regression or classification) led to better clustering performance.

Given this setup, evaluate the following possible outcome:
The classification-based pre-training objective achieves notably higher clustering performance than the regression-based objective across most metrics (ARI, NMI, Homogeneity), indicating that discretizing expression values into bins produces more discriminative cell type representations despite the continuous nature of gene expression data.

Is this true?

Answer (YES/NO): NO